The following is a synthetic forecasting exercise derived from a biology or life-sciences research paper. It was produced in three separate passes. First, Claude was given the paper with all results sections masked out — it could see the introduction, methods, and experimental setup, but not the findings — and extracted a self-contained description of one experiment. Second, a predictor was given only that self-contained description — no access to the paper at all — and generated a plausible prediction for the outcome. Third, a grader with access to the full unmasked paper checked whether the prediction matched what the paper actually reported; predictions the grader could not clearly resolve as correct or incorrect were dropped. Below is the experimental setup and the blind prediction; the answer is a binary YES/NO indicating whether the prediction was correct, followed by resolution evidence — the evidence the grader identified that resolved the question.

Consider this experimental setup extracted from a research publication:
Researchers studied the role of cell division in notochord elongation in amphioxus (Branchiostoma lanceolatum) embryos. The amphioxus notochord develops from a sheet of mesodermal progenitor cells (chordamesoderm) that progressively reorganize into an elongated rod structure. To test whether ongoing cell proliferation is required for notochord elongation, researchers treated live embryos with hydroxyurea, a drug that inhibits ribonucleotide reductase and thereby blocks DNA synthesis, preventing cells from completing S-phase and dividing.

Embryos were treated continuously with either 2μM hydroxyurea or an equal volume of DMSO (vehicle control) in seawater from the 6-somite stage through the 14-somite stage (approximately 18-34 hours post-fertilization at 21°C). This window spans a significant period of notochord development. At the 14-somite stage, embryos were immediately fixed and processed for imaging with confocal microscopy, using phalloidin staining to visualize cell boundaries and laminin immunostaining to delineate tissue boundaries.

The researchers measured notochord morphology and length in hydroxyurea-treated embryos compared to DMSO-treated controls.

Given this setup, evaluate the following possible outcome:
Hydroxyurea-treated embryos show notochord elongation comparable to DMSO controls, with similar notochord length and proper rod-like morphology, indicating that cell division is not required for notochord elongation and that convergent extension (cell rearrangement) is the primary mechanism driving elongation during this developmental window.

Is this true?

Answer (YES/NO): NO